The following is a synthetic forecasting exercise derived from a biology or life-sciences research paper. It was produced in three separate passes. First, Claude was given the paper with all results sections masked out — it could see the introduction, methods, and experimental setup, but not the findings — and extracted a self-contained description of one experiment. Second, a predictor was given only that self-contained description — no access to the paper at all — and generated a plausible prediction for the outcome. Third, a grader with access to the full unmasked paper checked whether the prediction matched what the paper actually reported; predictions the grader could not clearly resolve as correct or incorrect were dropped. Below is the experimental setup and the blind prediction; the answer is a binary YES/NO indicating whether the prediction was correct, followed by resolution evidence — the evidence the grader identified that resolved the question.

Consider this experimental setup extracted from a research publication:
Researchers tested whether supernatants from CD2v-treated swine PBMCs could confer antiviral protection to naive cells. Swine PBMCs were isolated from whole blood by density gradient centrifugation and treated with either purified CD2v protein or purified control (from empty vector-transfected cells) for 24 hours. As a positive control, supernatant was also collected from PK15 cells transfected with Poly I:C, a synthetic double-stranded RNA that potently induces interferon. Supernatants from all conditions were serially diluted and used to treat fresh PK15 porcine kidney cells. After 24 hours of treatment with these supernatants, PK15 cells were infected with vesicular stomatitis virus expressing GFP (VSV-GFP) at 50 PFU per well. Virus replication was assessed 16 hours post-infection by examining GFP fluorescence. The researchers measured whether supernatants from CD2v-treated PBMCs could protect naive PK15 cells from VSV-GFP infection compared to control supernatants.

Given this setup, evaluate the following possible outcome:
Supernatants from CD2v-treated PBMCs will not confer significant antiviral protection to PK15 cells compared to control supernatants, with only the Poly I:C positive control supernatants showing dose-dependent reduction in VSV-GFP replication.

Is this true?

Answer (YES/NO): NO